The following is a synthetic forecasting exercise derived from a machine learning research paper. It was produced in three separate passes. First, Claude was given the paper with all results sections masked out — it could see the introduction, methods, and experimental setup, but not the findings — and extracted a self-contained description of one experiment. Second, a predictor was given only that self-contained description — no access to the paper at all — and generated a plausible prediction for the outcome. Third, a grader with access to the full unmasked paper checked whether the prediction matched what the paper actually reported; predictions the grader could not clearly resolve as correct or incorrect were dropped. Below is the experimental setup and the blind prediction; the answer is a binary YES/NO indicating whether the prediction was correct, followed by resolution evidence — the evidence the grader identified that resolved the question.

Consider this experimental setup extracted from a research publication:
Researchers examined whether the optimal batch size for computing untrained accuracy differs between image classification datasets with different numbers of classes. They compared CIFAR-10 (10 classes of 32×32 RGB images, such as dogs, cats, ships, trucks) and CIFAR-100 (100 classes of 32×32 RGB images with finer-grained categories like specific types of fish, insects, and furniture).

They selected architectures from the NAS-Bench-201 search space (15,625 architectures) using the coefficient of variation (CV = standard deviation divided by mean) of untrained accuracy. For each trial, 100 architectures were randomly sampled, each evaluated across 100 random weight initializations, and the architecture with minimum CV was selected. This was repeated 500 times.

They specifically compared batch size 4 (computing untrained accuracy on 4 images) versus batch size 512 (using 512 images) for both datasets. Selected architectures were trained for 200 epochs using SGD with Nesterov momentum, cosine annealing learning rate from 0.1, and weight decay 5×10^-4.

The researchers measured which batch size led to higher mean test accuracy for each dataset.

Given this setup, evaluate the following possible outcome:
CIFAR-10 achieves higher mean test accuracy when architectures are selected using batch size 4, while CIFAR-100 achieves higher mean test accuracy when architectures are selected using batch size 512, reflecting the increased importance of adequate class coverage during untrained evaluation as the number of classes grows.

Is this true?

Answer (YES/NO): YES